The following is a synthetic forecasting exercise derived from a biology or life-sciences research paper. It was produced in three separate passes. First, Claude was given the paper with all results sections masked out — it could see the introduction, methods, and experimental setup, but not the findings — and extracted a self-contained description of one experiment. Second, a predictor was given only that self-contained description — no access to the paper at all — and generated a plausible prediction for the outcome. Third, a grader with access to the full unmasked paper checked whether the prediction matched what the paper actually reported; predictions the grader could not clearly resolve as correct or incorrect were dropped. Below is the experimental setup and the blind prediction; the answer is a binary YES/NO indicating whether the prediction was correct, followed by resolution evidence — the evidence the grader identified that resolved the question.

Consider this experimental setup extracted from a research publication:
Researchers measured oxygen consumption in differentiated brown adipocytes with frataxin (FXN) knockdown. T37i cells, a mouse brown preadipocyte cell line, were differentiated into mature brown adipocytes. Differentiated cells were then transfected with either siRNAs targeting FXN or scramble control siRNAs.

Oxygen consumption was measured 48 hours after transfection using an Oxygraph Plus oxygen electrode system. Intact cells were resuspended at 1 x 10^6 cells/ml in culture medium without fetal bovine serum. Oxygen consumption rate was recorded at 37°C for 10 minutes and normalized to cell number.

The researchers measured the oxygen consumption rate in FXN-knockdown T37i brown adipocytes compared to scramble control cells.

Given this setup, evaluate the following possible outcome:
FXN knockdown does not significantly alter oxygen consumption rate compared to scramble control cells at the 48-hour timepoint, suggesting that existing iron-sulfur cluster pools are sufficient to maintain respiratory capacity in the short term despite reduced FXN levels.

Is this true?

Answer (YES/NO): NO